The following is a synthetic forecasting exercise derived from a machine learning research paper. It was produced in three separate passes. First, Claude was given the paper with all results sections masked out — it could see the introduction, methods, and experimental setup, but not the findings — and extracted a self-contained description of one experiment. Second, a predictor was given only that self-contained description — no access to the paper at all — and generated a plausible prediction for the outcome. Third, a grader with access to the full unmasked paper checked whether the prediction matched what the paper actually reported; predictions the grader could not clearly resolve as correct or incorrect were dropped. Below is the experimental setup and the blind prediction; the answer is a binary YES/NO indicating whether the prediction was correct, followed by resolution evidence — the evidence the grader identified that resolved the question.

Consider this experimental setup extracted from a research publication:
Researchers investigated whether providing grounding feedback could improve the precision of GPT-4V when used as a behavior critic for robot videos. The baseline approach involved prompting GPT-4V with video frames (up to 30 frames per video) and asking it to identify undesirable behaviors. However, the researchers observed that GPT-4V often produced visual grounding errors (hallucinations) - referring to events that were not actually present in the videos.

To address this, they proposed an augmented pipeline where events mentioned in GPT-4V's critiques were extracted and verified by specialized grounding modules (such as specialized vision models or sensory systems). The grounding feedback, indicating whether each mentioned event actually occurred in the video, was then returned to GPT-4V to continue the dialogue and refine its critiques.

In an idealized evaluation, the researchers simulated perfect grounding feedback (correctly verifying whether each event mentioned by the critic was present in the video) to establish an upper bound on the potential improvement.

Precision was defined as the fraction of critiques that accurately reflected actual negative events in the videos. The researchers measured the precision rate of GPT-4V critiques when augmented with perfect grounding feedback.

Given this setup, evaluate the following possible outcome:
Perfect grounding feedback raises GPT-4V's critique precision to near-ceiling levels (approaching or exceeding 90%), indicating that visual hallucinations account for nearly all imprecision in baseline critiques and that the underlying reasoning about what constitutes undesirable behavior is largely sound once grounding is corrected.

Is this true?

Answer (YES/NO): YES